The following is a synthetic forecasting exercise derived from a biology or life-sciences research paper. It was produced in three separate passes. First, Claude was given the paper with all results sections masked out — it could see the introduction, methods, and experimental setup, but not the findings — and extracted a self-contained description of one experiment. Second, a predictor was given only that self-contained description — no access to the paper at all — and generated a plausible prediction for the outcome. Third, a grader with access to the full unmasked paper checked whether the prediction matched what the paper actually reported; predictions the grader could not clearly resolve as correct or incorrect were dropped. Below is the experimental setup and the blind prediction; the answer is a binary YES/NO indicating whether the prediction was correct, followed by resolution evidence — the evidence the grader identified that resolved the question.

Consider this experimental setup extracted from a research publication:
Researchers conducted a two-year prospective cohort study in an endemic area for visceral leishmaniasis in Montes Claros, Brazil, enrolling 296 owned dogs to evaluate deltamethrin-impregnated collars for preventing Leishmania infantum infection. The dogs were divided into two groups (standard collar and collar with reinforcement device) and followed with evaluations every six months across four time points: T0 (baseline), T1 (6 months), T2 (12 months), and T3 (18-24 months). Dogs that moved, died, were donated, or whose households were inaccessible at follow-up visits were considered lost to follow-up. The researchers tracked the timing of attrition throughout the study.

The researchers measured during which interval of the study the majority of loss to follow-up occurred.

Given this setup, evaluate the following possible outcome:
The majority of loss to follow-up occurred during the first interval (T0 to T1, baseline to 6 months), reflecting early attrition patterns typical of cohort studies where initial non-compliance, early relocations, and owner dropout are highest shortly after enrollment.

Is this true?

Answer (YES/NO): YES